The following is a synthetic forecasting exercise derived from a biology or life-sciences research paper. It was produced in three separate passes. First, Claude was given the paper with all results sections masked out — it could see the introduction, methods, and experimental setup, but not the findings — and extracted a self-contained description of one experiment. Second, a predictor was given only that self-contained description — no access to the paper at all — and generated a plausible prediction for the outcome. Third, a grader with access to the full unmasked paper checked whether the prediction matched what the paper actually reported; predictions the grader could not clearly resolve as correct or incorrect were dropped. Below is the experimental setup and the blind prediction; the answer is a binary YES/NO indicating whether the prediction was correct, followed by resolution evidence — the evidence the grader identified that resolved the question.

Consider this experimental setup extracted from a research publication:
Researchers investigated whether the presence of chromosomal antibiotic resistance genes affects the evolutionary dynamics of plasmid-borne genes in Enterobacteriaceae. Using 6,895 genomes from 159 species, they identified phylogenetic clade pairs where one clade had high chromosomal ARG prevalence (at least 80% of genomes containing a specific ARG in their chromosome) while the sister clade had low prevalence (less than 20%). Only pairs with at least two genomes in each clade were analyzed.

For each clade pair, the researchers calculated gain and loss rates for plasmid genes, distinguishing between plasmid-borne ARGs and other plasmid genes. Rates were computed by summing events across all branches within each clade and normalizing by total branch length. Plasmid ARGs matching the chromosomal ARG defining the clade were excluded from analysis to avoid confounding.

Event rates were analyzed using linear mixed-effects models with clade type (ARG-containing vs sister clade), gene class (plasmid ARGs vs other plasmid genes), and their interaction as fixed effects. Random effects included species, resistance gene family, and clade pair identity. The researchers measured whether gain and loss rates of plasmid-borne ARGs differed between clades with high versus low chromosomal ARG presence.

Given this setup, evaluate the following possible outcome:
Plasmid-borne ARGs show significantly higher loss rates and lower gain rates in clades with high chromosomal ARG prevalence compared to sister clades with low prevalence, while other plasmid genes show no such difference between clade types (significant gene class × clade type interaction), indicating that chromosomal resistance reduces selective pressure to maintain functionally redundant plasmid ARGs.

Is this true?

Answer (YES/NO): NO